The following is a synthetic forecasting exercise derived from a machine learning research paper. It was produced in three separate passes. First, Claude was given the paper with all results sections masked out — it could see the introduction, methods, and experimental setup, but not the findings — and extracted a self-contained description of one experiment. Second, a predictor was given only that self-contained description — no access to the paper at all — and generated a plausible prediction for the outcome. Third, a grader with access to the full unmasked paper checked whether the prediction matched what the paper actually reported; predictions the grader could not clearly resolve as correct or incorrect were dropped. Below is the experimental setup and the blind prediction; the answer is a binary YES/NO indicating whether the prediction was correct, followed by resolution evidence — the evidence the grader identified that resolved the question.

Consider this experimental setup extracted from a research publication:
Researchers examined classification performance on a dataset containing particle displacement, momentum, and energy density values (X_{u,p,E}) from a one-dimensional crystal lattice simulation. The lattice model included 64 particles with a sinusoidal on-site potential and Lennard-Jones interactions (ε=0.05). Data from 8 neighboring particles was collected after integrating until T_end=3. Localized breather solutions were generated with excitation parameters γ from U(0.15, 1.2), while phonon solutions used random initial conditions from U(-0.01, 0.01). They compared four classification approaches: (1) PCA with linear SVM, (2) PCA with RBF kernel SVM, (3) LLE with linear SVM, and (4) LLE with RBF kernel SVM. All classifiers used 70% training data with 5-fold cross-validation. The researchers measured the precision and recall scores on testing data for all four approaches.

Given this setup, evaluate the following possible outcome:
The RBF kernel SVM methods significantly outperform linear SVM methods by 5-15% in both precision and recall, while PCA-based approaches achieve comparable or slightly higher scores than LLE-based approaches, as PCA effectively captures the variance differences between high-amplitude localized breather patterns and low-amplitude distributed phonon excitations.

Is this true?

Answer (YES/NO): NO